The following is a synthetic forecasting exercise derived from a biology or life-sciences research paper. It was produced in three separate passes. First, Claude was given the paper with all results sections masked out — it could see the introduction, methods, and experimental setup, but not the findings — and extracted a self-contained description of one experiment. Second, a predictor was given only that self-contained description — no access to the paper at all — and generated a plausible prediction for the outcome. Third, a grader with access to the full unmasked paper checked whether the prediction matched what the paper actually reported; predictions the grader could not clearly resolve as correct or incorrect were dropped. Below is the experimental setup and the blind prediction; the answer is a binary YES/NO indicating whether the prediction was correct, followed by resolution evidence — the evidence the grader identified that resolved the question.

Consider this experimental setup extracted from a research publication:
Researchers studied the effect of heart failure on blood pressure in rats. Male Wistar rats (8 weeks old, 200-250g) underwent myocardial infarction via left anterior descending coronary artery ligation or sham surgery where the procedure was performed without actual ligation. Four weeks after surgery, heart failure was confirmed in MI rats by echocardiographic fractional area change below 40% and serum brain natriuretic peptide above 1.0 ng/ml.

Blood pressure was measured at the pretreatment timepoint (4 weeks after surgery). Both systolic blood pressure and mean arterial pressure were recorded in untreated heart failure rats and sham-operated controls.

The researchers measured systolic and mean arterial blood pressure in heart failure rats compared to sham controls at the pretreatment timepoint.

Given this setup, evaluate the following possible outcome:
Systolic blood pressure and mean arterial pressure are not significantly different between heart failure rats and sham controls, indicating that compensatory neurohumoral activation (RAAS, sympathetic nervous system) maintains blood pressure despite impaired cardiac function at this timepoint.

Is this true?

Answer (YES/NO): NO